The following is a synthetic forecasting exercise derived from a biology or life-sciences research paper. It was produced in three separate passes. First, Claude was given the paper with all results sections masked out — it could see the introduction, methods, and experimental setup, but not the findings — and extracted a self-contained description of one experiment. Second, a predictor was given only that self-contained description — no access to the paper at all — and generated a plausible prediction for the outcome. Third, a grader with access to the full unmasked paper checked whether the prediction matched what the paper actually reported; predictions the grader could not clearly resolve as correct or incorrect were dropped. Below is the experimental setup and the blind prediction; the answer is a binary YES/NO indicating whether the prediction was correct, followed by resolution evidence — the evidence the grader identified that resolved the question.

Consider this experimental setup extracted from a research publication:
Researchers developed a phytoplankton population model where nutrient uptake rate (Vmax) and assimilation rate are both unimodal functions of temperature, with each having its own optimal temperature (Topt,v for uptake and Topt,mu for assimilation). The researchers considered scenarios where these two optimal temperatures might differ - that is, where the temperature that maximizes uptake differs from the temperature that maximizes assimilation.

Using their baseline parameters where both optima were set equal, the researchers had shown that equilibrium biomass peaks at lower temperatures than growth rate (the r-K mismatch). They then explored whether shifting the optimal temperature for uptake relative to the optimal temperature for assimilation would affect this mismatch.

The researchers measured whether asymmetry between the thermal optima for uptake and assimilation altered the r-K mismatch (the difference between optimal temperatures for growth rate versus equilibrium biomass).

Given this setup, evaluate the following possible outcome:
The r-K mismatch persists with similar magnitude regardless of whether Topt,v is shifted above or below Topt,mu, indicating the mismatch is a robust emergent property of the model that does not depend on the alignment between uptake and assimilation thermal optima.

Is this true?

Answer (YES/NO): YES